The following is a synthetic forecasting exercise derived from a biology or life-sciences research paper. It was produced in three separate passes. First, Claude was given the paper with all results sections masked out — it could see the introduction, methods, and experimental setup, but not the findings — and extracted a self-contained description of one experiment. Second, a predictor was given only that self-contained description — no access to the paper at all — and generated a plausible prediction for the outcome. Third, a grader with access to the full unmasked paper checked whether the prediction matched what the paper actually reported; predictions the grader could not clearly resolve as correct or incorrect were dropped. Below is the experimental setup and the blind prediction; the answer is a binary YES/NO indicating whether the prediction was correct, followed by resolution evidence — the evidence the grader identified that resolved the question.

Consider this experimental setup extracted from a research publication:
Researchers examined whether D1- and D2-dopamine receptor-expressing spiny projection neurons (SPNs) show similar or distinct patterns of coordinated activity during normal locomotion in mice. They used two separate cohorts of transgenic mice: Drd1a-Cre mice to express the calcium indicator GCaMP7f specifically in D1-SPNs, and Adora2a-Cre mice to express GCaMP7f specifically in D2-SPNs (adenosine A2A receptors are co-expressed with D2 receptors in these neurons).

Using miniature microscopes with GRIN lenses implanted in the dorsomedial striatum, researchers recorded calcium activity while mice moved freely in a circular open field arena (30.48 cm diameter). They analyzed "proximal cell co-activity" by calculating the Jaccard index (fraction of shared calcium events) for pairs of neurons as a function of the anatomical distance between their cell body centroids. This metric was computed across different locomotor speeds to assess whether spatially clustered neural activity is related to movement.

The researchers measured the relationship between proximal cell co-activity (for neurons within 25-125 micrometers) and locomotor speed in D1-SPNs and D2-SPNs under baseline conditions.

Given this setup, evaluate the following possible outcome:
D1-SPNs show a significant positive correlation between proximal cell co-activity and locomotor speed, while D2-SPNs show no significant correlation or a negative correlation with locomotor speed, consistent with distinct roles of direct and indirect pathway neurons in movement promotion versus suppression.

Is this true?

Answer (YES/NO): NO